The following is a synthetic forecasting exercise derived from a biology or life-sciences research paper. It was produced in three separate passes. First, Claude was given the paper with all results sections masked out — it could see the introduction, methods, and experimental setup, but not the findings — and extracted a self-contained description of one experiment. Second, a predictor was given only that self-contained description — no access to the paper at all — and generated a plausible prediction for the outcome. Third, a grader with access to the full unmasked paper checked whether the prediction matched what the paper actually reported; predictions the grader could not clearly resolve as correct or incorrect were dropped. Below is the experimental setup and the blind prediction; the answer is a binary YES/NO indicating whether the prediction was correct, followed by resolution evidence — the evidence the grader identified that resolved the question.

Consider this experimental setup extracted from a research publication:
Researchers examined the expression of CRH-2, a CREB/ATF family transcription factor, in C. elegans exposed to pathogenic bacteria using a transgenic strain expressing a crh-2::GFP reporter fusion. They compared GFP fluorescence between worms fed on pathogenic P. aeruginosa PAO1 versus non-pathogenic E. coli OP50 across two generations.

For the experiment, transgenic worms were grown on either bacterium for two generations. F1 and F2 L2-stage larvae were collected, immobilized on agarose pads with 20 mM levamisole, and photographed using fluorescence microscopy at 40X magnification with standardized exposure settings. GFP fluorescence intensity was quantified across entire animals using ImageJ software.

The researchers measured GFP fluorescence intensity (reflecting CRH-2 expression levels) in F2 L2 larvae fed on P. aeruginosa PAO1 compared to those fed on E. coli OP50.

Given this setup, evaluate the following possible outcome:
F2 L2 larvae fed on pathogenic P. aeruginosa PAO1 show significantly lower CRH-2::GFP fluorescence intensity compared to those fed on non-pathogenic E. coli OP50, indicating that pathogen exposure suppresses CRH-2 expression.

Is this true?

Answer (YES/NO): NO